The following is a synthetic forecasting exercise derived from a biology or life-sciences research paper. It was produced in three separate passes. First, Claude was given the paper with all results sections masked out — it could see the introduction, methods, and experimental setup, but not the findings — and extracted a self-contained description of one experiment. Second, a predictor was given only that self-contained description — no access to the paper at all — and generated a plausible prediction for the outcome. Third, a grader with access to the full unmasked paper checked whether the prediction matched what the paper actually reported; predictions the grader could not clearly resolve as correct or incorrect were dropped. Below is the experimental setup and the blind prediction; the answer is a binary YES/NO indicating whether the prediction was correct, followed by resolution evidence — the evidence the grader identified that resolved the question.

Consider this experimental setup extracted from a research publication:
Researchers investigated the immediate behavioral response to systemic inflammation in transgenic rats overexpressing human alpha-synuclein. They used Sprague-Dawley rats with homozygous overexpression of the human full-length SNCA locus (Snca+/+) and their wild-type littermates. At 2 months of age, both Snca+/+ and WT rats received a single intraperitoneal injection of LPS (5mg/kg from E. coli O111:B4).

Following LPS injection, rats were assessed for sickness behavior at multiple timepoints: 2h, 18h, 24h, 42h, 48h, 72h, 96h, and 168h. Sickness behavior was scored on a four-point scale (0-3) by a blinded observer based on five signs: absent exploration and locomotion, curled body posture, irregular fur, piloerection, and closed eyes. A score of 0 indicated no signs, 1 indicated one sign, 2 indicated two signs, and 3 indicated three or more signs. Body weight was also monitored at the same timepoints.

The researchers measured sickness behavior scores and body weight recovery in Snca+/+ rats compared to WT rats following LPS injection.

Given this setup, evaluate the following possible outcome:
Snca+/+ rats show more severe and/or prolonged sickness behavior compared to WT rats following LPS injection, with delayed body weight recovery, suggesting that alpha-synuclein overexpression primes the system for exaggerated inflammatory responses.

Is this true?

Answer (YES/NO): NO